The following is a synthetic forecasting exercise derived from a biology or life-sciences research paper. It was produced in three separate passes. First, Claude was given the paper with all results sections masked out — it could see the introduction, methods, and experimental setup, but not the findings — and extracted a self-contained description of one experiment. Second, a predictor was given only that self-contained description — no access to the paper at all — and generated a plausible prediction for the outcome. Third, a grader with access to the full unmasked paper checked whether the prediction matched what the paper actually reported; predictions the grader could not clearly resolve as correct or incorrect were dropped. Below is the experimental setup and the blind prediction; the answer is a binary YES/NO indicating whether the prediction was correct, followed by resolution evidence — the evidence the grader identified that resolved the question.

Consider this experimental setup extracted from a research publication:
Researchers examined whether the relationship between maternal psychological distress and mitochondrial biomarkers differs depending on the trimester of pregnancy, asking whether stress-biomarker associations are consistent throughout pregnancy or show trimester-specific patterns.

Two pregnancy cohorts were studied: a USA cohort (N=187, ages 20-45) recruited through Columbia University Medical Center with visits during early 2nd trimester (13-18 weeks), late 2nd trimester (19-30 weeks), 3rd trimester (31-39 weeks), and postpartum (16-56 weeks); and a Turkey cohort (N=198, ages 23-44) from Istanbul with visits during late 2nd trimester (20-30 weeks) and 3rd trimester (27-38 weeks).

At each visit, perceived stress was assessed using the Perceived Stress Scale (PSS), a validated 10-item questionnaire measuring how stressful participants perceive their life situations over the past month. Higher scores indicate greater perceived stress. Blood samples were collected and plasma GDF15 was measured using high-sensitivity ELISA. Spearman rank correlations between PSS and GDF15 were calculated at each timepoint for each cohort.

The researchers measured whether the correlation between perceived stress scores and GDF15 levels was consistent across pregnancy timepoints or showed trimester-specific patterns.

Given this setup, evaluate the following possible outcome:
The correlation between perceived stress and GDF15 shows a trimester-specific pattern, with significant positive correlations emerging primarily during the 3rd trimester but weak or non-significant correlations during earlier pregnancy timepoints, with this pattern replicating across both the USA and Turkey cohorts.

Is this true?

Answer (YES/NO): NO